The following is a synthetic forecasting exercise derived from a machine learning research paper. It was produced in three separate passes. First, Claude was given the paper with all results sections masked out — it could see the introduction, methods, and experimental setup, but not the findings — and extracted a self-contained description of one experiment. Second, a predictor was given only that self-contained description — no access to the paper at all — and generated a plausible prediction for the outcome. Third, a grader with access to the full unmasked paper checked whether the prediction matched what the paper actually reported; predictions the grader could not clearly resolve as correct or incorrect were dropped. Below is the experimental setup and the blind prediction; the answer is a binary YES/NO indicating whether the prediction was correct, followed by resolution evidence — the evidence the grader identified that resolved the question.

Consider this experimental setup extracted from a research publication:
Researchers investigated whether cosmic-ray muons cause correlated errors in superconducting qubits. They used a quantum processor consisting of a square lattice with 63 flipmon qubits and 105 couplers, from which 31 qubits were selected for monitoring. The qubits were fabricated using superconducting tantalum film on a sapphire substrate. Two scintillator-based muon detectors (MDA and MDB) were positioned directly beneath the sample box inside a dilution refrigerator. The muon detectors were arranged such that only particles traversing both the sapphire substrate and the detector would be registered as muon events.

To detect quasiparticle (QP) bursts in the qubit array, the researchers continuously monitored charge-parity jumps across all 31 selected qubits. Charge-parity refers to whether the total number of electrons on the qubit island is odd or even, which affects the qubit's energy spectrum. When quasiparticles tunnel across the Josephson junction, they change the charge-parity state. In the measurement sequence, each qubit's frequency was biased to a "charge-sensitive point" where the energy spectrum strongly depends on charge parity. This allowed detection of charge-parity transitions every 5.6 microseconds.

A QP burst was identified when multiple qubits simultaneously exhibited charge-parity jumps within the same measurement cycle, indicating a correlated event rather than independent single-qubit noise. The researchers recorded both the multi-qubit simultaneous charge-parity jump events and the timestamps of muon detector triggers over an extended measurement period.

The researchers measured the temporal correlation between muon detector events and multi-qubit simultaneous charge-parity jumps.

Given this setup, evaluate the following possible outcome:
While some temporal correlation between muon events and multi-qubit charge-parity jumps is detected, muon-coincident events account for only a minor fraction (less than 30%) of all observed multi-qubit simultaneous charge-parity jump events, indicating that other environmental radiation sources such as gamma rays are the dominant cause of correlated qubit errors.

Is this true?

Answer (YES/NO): YES